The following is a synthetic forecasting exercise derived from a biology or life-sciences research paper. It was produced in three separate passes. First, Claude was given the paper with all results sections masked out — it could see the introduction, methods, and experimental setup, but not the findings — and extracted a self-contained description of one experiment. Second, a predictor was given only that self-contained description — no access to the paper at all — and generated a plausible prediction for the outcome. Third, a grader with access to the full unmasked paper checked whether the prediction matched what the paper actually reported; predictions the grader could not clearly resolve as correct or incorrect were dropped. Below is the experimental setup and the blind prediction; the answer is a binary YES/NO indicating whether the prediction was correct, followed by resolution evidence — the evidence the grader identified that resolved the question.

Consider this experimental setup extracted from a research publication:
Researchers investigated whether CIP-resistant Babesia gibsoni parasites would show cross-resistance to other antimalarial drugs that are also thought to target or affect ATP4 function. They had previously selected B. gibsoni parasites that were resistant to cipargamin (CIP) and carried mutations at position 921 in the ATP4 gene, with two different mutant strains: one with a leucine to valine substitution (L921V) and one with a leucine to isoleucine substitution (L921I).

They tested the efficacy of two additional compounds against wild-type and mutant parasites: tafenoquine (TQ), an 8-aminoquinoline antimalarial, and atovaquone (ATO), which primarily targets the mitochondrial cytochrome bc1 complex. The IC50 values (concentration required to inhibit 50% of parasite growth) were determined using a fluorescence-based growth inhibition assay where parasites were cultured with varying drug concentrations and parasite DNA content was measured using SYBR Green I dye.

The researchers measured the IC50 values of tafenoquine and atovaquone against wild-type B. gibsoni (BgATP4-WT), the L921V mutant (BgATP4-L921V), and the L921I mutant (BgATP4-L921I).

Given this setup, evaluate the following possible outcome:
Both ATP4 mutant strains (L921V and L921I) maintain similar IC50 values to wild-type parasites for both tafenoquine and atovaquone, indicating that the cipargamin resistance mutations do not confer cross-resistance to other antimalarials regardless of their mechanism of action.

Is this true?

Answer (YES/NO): YES